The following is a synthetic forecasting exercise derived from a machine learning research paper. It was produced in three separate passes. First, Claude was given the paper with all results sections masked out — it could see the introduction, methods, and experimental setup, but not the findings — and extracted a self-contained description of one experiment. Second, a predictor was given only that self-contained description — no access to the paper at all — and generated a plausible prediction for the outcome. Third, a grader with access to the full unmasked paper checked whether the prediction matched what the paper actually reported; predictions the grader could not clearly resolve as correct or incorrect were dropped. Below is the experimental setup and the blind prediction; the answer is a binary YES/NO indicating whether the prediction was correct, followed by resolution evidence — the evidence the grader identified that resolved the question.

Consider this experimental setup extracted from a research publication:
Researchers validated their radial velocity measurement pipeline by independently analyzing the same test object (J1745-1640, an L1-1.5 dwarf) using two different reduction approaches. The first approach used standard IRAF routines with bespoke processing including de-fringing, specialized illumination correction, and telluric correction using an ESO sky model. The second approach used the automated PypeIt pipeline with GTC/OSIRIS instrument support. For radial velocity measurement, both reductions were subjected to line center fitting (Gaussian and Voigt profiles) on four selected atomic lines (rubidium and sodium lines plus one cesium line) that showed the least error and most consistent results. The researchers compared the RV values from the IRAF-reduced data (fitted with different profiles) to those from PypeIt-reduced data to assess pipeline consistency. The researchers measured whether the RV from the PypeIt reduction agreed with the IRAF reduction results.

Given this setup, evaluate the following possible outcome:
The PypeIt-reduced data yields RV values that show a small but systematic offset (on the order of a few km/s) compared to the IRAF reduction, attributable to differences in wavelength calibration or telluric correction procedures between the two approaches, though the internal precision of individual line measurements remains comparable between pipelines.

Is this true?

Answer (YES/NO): NO